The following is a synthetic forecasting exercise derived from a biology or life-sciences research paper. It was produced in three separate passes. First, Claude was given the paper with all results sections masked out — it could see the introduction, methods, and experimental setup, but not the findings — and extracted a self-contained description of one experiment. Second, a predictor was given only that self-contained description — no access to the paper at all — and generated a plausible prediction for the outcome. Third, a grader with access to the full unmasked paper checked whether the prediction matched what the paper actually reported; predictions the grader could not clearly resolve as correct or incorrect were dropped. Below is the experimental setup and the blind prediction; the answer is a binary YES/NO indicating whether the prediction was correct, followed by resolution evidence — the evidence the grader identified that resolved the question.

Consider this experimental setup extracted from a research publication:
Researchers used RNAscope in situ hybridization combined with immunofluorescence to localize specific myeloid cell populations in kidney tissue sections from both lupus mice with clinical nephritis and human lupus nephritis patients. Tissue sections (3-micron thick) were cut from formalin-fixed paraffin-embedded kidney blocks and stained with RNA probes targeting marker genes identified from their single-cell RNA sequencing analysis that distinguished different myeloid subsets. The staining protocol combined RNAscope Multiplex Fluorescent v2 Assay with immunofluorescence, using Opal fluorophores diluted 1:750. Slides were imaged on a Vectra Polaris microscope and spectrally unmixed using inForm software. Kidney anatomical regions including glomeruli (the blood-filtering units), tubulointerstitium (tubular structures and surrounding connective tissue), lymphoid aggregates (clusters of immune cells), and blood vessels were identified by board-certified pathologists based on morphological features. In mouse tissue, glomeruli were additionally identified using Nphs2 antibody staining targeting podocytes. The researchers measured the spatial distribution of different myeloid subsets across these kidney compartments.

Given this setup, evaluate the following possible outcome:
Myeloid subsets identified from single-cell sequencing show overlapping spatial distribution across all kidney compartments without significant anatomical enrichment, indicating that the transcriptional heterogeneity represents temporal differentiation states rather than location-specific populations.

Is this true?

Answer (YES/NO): NO